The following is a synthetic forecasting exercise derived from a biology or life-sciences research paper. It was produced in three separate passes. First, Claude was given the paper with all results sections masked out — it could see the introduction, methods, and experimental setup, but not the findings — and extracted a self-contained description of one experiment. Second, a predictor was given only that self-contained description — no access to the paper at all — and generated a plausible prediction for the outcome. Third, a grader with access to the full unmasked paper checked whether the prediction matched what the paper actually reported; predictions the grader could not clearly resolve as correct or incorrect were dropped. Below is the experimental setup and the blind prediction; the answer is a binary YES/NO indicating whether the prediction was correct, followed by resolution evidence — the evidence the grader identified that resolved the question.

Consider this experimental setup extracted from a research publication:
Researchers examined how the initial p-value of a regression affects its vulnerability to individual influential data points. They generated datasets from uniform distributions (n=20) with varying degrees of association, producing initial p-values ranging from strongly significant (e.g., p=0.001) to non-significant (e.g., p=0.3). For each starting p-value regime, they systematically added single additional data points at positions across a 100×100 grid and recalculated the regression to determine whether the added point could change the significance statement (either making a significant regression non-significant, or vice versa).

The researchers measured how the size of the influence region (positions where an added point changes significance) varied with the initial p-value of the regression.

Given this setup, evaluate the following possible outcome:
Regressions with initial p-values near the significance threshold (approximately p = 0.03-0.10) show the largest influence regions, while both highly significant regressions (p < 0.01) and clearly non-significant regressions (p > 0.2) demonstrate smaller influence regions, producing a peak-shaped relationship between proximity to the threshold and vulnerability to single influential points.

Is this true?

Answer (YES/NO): YES